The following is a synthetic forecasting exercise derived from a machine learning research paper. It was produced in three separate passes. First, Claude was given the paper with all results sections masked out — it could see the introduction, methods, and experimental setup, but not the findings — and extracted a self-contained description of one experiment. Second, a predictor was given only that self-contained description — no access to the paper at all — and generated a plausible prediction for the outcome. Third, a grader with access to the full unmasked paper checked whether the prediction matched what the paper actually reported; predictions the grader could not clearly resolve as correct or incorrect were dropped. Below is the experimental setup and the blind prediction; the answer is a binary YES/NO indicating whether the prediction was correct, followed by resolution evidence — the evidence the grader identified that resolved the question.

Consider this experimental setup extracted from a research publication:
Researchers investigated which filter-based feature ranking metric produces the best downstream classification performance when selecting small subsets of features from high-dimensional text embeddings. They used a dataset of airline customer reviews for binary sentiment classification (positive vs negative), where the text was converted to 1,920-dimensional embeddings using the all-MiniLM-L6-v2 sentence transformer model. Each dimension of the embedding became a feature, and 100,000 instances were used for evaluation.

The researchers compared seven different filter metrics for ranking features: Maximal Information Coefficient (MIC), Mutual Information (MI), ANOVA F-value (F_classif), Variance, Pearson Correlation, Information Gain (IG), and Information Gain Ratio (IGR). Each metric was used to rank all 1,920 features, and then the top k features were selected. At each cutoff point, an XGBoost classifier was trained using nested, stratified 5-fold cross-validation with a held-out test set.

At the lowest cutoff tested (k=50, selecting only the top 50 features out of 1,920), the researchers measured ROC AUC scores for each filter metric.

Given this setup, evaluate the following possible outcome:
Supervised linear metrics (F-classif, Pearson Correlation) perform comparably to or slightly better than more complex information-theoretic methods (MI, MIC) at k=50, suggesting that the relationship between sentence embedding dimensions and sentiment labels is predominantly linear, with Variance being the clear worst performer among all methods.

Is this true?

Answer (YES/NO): NO